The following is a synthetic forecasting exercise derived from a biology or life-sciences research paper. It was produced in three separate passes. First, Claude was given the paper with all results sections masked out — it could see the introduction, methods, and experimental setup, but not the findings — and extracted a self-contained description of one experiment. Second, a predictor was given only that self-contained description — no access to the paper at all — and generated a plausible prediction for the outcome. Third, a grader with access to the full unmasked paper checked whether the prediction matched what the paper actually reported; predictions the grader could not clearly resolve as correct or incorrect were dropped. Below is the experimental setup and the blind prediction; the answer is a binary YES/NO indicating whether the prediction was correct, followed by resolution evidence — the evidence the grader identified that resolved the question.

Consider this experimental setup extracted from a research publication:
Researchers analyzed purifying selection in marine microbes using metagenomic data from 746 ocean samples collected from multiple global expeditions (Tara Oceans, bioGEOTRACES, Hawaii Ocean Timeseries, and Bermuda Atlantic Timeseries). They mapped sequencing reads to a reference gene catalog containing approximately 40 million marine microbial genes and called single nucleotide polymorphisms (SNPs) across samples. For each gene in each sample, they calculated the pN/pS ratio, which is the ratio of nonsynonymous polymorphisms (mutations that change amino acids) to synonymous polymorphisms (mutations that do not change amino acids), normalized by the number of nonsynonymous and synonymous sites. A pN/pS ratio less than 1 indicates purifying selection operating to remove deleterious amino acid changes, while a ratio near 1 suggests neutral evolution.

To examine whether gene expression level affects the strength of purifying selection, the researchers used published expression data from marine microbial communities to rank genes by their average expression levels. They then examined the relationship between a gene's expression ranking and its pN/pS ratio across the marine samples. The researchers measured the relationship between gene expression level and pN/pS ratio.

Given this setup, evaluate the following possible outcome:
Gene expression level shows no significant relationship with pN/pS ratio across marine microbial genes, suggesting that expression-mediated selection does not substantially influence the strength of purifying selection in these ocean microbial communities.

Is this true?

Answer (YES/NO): NO